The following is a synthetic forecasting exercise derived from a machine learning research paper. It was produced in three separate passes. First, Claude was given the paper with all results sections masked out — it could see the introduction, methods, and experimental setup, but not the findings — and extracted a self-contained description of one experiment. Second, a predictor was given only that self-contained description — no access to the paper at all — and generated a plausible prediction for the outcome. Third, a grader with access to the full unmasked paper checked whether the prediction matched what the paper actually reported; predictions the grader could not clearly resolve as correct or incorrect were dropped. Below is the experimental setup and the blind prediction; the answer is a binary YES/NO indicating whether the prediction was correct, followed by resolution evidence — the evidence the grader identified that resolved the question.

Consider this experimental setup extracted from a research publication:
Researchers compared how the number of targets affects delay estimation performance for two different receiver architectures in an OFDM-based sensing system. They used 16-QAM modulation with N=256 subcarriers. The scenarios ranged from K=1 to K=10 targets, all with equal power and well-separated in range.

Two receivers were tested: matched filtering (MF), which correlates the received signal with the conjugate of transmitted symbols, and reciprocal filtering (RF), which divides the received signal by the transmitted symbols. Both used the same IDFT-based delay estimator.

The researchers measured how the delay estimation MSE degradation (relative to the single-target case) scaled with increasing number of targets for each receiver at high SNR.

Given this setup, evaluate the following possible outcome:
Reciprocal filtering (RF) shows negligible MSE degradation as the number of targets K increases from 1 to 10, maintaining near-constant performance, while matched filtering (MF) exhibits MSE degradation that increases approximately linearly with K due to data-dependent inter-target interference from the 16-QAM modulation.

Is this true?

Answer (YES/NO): YES